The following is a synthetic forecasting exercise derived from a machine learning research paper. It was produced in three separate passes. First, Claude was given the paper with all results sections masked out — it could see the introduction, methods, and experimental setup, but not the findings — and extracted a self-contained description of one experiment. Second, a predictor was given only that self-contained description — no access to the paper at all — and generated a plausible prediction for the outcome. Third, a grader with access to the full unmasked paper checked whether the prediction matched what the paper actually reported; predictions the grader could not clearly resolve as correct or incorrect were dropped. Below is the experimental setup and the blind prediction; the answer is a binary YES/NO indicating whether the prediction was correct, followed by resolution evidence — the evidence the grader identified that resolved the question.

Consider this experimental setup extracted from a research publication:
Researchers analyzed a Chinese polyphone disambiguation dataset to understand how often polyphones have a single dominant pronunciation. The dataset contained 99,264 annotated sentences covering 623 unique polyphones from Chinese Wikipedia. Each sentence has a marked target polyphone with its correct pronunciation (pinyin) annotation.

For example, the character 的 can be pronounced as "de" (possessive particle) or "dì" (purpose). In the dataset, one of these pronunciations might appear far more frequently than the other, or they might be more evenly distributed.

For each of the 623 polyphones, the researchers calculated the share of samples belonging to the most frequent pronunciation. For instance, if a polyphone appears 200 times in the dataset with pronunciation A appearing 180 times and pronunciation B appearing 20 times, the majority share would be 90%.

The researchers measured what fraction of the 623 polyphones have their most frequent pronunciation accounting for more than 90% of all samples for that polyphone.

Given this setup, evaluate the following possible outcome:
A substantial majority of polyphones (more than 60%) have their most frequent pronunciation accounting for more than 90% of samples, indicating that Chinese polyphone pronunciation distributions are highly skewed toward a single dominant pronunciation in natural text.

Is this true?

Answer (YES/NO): YES